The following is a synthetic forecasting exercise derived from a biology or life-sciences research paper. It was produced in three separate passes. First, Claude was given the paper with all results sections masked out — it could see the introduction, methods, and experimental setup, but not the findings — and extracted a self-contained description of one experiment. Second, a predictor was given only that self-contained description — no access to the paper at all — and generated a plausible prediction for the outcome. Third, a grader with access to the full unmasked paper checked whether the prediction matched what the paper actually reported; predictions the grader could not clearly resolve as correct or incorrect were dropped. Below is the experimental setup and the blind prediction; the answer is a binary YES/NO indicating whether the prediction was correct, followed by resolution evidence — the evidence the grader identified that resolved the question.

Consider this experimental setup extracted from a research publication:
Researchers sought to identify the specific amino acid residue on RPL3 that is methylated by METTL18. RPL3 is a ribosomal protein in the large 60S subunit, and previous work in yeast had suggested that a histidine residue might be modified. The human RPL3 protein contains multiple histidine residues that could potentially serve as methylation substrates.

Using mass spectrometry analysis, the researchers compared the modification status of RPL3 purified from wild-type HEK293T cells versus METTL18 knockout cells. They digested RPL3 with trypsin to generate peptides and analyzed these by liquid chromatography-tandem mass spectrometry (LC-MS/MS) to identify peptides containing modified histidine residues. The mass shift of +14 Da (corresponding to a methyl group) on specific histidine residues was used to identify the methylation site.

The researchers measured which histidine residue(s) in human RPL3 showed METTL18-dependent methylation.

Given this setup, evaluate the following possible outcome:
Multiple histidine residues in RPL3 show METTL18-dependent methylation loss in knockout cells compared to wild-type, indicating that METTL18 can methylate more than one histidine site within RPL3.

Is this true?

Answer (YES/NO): NO